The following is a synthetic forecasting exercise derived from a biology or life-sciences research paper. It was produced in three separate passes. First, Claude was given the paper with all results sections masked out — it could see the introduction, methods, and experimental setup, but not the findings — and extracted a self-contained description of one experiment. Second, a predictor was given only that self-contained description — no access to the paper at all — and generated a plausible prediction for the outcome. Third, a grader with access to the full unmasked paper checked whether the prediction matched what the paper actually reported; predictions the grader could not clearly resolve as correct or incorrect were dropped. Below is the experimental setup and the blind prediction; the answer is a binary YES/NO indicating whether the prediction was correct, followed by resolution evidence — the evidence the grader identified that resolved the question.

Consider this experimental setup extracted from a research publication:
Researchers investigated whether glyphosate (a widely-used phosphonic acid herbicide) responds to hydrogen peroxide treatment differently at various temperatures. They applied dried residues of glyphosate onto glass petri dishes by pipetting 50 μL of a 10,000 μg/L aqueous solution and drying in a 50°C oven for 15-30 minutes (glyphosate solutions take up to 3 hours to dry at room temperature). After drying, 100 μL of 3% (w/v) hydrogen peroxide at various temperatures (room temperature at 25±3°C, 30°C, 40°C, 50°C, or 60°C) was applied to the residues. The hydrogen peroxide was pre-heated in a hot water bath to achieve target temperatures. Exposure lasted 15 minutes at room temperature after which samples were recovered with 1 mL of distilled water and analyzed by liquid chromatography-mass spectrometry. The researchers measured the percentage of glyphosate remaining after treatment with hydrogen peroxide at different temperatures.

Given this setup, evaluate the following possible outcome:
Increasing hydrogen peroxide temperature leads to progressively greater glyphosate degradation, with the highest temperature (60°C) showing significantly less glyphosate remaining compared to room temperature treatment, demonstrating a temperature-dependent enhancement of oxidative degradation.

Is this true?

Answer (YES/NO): NO